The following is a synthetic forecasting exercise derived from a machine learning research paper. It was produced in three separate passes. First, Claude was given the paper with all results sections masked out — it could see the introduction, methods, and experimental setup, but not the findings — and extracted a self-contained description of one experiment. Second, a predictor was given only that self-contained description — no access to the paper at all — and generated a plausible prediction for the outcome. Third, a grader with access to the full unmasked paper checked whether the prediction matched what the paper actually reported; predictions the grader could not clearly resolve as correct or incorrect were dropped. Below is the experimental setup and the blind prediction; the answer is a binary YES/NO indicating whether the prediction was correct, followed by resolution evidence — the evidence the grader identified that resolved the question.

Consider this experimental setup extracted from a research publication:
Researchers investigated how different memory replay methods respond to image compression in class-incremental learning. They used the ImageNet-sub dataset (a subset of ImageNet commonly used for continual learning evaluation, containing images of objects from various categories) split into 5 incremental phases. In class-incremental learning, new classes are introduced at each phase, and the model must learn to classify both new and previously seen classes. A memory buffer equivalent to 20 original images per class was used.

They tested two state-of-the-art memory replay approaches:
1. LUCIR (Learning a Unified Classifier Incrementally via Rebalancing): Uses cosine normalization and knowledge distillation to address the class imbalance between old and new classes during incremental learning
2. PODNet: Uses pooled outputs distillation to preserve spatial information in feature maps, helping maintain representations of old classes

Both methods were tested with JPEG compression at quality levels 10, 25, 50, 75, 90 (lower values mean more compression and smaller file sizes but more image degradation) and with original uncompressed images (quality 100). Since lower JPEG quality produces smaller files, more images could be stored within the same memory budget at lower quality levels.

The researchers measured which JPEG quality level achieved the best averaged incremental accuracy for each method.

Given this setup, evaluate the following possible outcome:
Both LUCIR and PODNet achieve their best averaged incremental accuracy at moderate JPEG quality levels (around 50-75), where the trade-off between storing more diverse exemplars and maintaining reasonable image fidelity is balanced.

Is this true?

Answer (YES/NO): YES